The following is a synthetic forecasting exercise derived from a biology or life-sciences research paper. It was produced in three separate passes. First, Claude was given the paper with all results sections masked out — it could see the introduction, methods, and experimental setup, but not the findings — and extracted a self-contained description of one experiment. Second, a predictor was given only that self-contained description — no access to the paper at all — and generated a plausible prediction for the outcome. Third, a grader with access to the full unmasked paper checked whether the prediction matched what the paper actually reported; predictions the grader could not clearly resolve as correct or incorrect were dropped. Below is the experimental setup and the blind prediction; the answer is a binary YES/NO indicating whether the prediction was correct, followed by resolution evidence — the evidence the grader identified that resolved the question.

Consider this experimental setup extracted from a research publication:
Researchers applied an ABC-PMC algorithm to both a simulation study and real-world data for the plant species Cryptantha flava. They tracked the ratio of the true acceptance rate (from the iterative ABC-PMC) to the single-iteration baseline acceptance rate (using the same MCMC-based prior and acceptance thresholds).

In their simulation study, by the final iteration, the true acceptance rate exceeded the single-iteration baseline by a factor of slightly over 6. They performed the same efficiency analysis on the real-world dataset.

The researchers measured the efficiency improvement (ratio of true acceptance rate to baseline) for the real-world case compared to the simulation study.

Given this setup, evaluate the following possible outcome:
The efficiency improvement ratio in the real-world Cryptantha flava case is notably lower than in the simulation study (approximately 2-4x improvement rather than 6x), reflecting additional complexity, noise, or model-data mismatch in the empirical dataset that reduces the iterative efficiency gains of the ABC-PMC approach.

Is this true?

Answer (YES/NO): NO